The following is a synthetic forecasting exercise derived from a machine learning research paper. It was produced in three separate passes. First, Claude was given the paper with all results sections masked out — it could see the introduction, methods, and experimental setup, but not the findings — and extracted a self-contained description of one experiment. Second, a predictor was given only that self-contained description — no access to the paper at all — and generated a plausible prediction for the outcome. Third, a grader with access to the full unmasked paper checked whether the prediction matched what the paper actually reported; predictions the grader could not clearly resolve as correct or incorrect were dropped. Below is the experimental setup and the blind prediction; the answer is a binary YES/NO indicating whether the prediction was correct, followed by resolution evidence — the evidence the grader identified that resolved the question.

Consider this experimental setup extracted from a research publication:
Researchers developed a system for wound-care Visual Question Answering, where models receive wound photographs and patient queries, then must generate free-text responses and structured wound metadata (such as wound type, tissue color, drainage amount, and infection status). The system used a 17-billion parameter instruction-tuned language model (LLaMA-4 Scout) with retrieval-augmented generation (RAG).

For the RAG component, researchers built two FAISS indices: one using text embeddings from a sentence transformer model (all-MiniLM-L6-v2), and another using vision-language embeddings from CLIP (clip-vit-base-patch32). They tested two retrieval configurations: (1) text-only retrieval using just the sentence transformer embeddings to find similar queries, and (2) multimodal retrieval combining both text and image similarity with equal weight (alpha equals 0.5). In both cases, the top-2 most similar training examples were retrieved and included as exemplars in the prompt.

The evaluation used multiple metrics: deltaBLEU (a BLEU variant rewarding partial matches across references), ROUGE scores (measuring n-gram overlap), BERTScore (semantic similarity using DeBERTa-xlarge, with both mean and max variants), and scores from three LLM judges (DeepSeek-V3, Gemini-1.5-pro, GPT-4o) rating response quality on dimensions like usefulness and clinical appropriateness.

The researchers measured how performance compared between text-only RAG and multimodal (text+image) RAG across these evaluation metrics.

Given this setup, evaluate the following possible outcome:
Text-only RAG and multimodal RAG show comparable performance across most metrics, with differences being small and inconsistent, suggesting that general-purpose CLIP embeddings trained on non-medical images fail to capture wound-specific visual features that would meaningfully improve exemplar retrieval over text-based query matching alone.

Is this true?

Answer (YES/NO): NO